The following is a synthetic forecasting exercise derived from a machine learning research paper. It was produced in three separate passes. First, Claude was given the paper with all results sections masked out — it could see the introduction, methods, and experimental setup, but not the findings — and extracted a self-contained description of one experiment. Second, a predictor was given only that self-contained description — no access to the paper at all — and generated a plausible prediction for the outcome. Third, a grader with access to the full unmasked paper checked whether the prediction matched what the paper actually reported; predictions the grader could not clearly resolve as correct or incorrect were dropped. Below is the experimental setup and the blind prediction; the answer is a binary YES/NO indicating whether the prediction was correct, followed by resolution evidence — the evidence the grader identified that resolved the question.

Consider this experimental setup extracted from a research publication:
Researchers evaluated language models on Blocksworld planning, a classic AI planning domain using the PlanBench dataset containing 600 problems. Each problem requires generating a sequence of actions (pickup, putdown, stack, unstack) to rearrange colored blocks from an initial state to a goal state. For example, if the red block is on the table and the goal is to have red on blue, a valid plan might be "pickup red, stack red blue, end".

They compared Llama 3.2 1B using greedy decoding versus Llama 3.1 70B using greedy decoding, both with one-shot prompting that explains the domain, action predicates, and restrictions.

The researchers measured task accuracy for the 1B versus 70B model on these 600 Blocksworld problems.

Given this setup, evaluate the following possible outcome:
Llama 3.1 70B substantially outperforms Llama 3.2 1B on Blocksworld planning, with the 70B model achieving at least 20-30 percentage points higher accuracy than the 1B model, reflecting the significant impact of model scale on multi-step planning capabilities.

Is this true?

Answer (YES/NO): YES